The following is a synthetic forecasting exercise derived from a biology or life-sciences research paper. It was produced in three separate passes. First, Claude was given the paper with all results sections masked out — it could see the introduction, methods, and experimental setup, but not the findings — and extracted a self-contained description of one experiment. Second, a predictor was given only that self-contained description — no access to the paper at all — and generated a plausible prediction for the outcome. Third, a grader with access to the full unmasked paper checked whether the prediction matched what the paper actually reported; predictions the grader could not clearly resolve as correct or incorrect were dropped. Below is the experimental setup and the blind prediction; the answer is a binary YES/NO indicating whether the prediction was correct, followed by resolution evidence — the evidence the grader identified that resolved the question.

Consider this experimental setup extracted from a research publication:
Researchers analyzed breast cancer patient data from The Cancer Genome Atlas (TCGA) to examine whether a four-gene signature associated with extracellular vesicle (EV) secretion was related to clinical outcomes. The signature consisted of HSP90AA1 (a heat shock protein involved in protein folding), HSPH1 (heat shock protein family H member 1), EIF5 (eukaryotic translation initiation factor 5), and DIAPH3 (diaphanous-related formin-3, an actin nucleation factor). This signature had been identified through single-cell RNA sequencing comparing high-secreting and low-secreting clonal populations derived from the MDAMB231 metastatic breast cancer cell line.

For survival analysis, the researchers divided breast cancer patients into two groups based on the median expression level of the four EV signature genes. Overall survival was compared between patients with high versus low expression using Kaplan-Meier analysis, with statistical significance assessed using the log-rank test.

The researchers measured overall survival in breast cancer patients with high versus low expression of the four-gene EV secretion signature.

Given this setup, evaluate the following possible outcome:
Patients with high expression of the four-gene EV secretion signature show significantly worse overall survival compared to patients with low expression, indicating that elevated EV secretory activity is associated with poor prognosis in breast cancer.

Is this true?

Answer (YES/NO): YES